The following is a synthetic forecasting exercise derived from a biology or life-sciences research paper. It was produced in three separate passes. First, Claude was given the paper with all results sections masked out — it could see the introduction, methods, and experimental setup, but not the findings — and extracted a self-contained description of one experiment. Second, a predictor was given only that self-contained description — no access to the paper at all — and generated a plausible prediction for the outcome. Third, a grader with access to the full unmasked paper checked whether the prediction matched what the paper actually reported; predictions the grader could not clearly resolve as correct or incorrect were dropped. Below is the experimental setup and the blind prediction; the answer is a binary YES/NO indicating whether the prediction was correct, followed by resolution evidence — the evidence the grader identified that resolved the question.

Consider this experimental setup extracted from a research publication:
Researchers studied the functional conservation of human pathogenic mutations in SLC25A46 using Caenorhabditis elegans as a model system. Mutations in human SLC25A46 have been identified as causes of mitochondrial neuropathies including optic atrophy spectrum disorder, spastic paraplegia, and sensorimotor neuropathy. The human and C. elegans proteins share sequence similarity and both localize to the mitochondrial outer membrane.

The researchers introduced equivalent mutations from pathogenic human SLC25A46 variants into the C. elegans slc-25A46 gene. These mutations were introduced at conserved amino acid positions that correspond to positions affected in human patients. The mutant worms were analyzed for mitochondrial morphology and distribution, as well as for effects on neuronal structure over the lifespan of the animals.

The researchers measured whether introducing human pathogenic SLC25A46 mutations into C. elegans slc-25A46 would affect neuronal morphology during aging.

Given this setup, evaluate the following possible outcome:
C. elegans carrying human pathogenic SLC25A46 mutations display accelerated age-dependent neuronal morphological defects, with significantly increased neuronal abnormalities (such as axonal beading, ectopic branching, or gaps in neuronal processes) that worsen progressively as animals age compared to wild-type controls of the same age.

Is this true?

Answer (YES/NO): YES